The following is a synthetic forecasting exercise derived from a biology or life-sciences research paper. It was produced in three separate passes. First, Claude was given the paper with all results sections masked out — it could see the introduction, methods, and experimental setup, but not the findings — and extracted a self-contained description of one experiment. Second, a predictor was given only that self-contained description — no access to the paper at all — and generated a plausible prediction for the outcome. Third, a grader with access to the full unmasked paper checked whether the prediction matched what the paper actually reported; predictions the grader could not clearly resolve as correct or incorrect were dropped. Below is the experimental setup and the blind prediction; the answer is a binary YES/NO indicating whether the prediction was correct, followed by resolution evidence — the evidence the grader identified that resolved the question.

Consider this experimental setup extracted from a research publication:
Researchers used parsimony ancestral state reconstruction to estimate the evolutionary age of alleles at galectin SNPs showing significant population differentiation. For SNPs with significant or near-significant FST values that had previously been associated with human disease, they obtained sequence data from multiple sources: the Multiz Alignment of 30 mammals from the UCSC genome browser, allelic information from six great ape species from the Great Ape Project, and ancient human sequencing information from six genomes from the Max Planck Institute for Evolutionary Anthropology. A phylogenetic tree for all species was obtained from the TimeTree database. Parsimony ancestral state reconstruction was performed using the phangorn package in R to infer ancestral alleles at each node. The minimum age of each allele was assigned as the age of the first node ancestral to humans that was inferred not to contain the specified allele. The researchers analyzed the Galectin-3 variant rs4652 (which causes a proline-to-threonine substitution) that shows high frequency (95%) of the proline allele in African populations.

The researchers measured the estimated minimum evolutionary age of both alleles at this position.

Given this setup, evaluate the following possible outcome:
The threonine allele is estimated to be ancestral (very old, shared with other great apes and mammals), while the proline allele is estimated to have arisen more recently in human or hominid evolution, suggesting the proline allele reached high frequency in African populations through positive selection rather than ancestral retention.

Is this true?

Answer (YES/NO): NO